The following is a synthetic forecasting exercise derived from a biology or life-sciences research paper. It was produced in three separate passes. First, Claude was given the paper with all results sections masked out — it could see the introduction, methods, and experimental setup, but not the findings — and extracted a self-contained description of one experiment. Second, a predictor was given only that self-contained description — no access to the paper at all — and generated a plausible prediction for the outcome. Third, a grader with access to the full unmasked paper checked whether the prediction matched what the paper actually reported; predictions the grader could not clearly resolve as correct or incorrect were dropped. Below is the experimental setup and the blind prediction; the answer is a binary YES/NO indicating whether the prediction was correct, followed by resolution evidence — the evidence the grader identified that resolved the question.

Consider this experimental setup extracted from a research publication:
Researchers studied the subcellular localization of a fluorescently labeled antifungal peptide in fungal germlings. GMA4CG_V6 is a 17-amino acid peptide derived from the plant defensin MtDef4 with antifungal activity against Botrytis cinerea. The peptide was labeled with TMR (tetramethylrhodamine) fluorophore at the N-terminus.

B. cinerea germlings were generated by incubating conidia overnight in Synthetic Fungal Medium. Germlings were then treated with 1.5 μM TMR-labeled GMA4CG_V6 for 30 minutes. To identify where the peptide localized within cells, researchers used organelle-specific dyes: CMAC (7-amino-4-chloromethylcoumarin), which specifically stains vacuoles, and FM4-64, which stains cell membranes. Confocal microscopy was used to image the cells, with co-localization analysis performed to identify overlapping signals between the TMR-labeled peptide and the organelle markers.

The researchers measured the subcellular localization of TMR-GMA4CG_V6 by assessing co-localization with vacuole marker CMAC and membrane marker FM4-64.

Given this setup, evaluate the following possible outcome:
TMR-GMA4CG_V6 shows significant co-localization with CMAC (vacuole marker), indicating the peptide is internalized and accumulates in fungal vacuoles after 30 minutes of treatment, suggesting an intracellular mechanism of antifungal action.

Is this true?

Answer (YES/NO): YES